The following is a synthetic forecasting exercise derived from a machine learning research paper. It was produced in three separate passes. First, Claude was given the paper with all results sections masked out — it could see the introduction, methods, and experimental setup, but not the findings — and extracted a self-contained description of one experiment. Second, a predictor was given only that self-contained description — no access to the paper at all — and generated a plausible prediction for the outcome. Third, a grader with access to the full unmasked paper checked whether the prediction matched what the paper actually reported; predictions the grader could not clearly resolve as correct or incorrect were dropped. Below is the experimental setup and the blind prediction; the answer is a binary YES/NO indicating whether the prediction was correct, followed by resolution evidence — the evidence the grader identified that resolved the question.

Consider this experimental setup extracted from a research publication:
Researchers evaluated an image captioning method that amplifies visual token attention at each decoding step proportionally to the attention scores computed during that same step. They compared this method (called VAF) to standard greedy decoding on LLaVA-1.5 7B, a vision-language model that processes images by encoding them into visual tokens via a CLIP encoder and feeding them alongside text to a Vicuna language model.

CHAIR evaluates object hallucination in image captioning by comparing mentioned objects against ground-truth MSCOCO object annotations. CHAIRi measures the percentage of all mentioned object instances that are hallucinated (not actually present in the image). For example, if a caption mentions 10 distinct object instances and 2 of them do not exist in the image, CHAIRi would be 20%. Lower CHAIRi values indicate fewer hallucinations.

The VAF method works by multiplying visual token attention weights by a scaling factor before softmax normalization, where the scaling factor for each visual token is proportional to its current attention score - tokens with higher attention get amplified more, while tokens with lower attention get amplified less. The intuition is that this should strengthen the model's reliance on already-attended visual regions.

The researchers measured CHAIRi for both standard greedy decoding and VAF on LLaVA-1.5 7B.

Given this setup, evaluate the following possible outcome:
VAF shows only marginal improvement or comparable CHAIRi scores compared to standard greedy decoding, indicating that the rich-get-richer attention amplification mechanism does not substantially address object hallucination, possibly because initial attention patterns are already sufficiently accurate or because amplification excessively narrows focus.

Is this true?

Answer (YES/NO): YES